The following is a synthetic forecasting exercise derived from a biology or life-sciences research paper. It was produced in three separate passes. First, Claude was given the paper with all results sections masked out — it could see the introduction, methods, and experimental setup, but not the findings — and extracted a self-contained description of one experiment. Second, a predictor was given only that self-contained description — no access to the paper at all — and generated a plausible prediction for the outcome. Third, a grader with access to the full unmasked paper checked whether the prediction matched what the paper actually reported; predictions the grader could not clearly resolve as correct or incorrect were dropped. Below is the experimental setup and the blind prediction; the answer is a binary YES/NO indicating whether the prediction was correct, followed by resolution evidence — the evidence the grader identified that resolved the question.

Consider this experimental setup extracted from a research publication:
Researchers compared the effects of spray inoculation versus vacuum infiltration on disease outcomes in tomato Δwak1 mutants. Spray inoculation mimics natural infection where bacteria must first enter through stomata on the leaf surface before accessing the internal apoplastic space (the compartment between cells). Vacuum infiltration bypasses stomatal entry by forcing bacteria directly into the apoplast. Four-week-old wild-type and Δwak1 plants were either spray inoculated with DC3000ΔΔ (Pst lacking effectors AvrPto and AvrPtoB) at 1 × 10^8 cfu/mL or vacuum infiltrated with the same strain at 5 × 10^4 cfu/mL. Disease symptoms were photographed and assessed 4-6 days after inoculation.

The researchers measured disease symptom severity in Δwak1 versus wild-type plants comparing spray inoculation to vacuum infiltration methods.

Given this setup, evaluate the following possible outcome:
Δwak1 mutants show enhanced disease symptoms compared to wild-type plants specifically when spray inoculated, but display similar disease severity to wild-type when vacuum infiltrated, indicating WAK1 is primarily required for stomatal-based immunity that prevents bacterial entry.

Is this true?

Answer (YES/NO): NO